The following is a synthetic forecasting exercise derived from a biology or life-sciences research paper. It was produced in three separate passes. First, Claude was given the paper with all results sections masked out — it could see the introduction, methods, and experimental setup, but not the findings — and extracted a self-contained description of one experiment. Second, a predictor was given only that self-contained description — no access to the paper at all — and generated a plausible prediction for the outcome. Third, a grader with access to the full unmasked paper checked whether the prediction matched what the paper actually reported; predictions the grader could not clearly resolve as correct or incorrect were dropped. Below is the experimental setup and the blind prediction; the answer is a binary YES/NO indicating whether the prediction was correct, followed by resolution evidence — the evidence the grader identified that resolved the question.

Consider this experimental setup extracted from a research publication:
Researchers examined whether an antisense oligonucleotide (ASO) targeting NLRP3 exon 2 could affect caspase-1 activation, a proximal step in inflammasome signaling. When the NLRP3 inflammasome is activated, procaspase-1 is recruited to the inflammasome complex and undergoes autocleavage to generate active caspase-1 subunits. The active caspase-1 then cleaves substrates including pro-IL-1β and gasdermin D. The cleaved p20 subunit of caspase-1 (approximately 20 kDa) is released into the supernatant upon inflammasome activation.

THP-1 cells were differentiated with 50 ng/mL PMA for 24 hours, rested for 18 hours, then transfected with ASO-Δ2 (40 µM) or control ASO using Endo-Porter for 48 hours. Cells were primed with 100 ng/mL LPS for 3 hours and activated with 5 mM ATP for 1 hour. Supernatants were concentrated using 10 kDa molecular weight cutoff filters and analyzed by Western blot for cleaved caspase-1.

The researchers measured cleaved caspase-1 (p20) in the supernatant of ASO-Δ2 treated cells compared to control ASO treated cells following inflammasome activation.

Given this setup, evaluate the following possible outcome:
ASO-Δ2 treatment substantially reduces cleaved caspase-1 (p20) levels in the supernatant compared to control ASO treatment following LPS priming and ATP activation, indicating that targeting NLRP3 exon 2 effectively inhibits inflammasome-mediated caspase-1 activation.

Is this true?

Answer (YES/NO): YES